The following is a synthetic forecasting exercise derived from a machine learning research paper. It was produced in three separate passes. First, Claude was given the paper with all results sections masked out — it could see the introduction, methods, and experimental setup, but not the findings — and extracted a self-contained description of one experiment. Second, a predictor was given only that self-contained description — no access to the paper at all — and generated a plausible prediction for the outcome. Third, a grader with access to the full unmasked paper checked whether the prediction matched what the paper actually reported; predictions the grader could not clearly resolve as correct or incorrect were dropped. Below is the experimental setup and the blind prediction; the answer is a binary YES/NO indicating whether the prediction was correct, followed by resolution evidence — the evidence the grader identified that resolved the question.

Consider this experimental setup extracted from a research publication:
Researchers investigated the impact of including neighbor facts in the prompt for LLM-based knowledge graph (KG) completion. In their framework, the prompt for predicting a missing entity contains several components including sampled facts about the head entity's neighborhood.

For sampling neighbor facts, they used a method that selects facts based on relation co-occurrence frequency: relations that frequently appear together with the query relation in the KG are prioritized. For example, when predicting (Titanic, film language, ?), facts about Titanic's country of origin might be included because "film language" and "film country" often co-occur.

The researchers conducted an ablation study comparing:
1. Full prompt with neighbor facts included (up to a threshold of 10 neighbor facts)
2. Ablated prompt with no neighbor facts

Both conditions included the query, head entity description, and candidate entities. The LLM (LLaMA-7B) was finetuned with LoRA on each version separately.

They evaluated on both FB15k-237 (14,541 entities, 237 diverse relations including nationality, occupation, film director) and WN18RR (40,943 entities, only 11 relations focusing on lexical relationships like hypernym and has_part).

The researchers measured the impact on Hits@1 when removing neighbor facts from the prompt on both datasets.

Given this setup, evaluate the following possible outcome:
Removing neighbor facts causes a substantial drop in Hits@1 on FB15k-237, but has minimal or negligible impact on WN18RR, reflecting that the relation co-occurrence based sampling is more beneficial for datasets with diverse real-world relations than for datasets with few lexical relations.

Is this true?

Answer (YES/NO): NO